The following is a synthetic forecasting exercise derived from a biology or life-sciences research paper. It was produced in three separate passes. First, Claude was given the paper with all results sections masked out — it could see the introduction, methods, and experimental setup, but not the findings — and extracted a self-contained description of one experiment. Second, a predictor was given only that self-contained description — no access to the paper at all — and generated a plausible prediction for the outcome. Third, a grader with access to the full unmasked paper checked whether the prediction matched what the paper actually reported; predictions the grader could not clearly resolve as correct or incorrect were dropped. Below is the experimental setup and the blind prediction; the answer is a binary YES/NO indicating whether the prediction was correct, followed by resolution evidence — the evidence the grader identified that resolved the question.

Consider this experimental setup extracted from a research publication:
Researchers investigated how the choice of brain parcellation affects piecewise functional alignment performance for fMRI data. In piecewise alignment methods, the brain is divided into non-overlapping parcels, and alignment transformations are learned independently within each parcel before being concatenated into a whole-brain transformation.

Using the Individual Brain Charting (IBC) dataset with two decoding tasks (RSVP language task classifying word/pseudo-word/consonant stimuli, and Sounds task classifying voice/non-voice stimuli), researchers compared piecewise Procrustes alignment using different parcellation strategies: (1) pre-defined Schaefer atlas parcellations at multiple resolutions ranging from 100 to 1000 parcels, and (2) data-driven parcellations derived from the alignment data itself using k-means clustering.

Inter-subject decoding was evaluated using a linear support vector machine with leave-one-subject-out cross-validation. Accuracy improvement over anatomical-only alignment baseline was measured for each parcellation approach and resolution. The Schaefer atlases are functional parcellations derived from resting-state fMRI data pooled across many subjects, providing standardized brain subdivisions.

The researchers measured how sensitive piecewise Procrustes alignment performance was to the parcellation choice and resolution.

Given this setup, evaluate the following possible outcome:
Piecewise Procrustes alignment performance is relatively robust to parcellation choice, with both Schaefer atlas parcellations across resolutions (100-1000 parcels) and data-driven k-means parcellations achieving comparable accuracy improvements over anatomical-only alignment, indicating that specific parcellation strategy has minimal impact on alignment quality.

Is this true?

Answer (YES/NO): YES